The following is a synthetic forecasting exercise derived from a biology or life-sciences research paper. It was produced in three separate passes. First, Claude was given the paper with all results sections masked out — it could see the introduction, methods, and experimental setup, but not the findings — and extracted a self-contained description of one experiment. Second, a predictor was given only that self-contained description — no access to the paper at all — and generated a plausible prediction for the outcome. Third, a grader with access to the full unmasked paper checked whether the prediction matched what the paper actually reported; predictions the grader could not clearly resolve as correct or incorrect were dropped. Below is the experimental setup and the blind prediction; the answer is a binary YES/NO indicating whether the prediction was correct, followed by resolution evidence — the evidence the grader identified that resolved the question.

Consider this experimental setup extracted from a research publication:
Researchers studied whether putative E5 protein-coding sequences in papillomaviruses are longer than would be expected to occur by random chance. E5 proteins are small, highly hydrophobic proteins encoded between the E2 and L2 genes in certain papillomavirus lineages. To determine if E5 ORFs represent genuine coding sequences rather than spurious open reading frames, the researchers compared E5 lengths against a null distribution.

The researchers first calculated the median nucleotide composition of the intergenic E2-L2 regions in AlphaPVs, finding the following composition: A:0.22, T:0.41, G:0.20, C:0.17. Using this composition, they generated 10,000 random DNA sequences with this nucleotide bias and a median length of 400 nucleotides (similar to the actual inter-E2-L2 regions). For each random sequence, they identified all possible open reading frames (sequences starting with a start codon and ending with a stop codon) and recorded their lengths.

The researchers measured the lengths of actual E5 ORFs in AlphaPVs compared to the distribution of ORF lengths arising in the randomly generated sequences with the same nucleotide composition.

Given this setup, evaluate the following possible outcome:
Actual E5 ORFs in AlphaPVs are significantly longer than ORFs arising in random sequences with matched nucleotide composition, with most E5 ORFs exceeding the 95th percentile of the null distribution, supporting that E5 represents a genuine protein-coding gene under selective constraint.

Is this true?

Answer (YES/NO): YES